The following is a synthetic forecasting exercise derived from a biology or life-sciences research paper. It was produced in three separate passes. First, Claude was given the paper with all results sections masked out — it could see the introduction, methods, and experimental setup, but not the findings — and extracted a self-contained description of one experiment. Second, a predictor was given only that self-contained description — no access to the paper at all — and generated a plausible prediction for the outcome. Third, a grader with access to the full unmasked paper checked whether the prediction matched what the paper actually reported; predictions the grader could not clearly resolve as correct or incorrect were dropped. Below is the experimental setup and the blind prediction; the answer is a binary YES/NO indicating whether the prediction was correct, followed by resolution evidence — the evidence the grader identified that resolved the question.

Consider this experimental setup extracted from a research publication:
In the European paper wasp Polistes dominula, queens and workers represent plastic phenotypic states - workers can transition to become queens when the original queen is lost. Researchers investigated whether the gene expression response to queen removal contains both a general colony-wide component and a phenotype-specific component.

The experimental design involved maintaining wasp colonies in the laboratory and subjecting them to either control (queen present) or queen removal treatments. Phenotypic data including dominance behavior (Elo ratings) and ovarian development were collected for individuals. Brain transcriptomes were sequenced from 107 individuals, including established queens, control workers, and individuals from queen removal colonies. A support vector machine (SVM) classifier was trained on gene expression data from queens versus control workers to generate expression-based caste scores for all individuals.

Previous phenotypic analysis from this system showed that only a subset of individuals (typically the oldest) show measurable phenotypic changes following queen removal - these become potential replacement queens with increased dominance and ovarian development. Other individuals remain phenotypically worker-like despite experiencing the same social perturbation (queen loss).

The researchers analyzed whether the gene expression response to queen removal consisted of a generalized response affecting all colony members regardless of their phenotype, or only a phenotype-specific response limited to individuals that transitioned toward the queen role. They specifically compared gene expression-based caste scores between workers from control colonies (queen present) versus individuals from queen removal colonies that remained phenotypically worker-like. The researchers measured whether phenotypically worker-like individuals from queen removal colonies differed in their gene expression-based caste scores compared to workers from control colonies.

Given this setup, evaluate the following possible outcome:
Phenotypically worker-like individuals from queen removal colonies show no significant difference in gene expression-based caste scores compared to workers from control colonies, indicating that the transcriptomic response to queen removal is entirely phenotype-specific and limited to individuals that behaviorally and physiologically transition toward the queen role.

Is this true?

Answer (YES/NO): NO